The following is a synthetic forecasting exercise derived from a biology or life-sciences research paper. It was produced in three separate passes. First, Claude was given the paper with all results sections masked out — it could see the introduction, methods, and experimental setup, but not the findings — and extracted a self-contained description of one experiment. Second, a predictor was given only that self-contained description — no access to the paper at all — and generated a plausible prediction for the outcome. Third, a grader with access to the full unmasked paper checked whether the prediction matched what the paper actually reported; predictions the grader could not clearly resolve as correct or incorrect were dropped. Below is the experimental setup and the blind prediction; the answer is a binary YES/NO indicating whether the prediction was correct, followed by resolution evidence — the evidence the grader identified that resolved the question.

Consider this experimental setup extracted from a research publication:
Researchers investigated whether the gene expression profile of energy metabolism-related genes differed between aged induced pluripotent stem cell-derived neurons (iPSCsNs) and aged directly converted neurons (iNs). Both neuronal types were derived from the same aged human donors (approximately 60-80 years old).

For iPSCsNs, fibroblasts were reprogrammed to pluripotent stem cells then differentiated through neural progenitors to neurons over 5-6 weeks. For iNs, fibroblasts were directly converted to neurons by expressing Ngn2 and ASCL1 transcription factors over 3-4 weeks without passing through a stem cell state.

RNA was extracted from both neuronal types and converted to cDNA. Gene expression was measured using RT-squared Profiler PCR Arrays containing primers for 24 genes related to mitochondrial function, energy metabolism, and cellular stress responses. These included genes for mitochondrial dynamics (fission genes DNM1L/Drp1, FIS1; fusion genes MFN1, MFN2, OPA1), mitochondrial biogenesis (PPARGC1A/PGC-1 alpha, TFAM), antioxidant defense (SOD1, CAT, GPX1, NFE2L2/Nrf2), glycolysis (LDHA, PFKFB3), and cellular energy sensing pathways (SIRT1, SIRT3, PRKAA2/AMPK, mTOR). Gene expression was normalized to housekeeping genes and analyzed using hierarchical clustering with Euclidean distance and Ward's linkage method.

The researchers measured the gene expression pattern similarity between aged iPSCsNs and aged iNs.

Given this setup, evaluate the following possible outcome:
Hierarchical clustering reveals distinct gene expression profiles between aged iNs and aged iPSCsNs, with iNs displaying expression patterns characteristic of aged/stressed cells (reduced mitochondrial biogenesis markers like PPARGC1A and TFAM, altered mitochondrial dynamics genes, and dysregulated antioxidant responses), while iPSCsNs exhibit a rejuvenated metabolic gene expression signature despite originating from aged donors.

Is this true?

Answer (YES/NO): NO